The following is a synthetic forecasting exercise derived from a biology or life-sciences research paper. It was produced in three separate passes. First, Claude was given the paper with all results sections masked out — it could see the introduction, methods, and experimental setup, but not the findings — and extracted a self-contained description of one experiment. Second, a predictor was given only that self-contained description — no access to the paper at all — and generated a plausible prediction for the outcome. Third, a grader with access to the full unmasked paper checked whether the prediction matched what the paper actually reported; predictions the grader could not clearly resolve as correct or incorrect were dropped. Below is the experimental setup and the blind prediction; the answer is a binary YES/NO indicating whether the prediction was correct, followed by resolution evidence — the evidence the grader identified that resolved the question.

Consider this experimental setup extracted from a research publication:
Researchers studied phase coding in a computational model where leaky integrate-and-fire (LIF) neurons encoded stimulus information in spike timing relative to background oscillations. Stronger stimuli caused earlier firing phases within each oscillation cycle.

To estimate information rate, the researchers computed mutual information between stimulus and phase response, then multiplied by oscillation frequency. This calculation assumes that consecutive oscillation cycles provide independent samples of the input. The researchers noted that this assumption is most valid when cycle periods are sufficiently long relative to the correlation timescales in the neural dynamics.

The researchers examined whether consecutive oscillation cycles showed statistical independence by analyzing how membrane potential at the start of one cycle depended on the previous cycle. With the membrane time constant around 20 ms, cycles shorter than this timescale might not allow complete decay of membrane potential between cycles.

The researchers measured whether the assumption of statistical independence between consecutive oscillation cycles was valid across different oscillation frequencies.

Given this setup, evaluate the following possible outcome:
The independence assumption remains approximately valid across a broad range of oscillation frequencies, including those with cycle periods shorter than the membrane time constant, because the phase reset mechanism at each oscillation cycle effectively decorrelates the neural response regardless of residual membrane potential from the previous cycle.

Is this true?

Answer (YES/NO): NO